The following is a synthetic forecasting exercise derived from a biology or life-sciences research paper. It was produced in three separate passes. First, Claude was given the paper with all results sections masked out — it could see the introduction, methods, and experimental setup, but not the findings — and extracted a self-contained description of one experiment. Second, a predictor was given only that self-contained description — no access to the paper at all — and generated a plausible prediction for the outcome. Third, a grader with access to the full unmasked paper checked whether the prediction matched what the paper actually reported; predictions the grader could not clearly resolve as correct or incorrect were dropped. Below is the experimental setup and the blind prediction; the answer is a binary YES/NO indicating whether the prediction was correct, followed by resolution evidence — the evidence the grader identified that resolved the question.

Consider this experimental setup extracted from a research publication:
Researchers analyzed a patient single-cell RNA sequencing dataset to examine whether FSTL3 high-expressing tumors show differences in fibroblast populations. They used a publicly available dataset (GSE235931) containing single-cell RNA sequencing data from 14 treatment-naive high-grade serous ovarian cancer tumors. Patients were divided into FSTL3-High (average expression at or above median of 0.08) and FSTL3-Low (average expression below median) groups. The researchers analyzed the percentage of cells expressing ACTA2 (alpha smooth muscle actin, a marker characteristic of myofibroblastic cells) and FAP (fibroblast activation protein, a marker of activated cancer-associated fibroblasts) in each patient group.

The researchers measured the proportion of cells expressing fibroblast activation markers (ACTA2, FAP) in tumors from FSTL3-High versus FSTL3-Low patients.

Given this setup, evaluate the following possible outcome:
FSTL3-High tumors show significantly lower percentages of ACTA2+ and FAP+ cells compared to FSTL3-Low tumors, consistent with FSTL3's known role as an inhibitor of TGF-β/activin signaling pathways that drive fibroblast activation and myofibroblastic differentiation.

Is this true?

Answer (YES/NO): NO